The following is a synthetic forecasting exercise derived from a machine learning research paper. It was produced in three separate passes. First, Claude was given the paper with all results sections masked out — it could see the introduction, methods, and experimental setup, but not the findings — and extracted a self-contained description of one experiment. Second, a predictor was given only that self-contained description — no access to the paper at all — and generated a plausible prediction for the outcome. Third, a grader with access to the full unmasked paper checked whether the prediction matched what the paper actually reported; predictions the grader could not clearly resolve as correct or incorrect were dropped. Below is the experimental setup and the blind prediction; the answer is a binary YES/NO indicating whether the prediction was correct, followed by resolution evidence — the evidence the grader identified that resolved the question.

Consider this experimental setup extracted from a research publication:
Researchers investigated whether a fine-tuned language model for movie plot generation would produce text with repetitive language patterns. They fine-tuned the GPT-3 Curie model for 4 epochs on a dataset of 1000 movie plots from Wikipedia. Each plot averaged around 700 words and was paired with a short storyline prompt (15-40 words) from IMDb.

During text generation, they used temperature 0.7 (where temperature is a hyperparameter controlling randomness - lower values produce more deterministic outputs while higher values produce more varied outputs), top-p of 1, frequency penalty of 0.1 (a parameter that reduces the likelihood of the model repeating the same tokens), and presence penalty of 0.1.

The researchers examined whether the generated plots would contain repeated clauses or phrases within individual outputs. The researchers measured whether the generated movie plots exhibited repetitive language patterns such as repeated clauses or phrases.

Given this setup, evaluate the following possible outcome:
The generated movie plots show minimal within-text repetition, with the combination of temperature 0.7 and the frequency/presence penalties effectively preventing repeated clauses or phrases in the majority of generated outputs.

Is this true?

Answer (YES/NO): YES